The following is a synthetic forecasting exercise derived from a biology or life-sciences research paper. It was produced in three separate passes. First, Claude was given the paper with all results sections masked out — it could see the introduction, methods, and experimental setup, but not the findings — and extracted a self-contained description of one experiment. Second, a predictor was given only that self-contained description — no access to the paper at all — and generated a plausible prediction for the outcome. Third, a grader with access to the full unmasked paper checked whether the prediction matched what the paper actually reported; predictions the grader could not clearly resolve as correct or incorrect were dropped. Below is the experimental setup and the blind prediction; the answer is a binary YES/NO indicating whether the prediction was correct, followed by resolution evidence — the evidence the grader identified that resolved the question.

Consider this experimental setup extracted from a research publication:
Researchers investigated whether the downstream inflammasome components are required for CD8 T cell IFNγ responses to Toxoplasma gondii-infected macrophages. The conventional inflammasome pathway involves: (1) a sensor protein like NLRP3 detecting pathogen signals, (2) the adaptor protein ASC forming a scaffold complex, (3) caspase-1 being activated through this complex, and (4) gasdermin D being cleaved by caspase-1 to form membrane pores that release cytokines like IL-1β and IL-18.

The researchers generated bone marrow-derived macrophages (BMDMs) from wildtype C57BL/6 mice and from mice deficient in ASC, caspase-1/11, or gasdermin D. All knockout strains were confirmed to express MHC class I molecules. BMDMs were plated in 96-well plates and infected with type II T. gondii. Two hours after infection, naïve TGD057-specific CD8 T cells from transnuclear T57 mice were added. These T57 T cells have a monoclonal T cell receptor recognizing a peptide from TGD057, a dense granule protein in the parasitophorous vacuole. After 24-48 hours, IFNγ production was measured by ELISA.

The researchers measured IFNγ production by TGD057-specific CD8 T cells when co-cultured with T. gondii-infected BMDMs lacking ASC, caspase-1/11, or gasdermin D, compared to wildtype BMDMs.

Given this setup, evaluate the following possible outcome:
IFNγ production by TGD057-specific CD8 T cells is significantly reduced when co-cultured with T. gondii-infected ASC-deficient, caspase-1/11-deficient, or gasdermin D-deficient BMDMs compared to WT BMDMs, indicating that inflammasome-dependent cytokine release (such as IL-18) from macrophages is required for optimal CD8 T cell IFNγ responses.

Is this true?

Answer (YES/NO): NO